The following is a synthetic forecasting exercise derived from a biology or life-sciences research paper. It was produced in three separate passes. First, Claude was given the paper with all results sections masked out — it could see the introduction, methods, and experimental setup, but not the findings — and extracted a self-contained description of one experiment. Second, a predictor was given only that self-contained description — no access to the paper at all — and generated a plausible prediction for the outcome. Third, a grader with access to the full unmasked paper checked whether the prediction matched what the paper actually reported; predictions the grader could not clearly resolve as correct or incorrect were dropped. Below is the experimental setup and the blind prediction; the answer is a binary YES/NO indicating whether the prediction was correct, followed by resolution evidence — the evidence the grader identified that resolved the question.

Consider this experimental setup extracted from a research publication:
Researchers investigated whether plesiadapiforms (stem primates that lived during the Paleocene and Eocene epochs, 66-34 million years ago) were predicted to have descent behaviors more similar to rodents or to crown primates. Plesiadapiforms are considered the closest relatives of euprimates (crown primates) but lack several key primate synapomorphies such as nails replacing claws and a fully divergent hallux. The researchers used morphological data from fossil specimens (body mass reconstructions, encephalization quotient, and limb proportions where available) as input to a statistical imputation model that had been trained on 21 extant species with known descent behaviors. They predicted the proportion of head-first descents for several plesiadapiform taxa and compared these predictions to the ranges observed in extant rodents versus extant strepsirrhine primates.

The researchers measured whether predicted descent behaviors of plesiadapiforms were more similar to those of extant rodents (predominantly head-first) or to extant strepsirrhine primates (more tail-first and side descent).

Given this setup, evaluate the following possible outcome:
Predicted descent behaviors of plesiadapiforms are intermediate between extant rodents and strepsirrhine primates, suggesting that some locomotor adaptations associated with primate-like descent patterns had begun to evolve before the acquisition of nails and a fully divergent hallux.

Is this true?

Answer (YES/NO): NO